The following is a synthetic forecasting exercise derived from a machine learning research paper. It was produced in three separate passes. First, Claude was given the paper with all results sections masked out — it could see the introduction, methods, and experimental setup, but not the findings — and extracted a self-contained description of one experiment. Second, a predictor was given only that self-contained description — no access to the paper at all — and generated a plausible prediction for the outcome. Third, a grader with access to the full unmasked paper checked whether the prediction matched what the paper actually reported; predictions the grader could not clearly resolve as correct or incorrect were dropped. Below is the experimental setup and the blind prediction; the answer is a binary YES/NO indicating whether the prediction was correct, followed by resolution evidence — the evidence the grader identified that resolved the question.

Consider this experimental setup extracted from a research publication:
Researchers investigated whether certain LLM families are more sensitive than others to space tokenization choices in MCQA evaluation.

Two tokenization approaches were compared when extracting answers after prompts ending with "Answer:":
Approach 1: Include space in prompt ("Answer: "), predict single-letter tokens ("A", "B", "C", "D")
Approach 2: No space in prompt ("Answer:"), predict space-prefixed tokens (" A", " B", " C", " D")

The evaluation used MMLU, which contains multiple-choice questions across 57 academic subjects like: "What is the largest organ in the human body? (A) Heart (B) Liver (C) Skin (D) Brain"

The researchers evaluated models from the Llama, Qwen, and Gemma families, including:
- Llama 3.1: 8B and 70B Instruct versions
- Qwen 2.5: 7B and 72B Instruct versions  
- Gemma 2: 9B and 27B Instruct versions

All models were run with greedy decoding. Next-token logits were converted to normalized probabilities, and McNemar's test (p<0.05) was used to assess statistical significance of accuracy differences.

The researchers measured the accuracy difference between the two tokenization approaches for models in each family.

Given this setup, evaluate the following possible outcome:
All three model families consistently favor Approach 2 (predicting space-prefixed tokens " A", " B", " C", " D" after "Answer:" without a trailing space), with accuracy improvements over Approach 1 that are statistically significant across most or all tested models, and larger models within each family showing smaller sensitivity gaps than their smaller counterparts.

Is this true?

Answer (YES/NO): YES